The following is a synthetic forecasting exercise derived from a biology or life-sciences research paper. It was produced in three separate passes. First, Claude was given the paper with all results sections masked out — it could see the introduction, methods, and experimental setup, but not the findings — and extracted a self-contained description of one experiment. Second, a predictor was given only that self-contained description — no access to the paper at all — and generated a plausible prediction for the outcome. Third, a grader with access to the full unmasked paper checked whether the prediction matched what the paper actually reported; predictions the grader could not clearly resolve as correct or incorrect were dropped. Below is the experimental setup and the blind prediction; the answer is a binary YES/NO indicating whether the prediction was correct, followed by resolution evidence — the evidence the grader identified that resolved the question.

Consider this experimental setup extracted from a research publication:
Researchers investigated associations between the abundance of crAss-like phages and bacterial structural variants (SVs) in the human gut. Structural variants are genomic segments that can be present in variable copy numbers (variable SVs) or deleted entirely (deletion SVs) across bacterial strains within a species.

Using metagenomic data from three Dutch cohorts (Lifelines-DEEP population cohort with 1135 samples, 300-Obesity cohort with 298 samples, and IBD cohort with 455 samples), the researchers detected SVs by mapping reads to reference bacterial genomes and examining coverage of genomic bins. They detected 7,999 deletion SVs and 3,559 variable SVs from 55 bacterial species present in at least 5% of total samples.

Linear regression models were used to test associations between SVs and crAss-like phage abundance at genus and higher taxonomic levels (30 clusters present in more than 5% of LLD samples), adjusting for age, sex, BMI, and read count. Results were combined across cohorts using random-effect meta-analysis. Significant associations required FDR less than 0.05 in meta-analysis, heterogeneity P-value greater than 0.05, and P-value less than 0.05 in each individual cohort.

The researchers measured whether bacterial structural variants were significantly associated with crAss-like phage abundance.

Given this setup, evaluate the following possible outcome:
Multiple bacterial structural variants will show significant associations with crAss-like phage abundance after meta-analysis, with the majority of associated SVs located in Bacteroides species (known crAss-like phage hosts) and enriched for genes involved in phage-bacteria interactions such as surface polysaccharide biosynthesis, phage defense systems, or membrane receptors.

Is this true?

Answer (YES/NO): NO